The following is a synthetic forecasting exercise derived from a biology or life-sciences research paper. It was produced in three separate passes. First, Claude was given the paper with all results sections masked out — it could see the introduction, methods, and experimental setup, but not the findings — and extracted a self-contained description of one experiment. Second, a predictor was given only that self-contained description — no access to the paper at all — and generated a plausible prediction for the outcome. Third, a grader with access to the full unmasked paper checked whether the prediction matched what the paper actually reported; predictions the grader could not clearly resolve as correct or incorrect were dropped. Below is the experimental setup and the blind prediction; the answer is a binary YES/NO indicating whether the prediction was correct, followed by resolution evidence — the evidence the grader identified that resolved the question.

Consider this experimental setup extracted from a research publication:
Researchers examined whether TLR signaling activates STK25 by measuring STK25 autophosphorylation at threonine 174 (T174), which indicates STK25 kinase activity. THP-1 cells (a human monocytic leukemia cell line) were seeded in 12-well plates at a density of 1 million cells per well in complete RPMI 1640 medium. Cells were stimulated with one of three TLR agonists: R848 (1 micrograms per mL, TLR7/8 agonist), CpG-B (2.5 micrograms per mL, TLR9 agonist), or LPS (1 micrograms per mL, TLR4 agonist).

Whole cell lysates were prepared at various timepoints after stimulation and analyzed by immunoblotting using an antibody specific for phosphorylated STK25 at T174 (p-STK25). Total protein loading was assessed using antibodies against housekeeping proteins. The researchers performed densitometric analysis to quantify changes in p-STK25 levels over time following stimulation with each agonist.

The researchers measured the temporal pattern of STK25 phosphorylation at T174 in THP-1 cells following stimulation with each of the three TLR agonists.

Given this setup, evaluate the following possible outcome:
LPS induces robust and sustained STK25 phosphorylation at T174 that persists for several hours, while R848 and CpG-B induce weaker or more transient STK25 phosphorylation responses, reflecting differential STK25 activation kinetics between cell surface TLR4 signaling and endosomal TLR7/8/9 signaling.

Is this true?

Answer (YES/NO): NO